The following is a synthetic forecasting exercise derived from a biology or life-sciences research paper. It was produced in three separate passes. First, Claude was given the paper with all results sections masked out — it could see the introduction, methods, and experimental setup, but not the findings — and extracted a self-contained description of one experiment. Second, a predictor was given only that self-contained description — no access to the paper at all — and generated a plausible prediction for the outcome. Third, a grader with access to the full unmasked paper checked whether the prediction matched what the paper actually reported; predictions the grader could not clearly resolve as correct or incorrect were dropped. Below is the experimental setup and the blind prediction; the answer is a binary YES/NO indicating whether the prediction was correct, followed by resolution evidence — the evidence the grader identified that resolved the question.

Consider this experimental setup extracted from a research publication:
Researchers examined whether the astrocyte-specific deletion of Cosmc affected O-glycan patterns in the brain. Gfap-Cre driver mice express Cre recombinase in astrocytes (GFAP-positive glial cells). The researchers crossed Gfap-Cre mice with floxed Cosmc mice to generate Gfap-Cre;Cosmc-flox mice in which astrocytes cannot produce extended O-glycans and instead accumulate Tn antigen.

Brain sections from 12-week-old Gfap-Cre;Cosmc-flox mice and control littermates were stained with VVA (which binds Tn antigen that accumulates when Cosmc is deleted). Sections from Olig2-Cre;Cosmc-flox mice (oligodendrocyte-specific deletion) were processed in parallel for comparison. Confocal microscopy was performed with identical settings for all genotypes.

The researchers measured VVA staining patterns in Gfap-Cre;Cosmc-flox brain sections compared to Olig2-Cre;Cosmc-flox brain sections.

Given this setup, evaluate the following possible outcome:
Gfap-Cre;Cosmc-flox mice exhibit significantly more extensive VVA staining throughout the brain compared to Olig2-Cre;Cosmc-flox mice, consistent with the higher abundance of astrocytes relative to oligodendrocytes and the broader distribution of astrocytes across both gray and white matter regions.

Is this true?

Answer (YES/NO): YES